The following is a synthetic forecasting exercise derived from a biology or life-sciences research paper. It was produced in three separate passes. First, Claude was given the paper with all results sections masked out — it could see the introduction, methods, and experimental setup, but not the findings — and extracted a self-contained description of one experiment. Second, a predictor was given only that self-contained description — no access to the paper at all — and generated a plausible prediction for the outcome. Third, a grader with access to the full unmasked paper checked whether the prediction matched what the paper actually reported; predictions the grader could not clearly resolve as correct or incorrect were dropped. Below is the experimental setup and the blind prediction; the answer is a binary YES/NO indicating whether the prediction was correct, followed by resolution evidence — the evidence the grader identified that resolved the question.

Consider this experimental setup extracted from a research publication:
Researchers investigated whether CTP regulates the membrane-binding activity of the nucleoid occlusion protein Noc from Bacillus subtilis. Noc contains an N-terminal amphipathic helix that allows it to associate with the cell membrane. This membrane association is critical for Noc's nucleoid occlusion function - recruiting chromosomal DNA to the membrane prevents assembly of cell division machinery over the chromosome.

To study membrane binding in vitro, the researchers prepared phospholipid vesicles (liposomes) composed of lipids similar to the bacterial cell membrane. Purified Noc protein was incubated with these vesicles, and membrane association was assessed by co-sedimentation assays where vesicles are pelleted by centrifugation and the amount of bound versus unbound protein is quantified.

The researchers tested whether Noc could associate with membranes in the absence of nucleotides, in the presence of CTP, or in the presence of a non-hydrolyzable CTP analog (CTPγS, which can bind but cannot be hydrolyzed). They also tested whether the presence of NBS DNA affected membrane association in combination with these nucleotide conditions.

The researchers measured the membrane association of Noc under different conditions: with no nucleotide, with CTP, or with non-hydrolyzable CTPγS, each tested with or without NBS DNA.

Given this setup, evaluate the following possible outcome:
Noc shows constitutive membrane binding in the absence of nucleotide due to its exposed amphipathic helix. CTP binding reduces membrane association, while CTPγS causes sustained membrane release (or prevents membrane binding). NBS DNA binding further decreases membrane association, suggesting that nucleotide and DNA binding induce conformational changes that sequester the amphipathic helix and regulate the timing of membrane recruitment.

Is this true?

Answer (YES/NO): NO